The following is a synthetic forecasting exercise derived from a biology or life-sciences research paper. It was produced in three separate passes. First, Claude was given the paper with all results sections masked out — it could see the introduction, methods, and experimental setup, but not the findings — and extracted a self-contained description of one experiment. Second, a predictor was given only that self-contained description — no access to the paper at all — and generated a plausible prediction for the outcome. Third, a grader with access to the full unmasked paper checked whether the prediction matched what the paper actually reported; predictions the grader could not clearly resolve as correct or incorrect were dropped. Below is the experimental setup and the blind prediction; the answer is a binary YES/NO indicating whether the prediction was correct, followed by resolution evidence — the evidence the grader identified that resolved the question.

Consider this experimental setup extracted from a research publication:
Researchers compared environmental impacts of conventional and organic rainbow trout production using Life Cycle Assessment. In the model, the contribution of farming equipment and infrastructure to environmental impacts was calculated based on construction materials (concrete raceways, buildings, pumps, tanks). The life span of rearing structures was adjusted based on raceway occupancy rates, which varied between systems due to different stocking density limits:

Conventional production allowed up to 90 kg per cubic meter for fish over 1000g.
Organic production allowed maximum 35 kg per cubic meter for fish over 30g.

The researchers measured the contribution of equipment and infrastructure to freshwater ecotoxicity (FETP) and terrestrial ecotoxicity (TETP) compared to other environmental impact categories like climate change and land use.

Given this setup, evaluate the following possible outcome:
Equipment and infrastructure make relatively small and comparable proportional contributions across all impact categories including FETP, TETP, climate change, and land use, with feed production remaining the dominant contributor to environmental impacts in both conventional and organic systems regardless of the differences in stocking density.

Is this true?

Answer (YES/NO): NO